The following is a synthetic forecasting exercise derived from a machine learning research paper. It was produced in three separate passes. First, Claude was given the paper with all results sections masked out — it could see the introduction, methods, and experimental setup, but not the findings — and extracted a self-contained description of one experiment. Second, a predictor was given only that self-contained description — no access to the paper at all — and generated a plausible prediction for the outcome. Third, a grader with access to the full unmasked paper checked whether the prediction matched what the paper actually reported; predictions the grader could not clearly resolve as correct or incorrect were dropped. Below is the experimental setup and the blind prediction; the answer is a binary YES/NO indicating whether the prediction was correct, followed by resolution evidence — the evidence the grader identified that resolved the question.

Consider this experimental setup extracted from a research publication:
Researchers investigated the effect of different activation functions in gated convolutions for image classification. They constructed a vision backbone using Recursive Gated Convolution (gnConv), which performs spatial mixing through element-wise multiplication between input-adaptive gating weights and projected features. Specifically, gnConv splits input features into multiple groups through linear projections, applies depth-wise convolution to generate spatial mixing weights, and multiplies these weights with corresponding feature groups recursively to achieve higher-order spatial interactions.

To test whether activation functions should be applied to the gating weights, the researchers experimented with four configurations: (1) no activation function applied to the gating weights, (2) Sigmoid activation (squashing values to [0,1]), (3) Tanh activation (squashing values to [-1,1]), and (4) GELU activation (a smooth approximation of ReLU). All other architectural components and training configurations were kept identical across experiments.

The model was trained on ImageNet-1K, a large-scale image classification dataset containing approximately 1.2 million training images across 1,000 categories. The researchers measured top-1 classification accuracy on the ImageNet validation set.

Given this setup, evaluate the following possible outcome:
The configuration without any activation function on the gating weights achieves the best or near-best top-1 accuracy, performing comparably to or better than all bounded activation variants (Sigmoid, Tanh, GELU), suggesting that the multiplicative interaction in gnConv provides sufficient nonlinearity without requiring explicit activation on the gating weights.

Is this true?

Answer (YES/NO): YES